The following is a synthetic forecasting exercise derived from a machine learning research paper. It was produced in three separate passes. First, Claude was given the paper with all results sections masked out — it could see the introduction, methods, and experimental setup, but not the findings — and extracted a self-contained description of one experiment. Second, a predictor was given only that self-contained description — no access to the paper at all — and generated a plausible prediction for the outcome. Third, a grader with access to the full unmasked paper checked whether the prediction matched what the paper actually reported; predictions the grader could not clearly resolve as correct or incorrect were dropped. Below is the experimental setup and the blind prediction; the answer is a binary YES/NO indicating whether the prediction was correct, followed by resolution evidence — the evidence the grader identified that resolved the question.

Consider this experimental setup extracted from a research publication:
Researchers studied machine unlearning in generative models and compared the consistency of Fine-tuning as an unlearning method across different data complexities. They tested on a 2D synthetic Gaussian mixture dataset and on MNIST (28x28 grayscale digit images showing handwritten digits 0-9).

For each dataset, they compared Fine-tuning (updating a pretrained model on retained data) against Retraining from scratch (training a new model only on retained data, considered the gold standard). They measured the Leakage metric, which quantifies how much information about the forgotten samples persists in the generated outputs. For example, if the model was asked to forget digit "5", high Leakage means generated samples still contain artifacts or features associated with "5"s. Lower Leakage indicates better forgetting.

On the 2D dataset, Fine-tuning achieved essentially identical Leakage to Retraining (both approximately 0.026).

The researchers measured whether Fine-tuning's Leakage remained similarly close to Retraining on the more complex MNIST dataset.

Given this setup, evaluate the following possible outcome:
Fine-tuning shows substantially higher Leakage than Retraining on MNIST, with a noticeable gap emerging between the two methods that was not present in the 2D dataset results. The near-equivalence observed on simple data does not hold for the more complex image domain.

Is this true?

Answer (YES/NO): YES